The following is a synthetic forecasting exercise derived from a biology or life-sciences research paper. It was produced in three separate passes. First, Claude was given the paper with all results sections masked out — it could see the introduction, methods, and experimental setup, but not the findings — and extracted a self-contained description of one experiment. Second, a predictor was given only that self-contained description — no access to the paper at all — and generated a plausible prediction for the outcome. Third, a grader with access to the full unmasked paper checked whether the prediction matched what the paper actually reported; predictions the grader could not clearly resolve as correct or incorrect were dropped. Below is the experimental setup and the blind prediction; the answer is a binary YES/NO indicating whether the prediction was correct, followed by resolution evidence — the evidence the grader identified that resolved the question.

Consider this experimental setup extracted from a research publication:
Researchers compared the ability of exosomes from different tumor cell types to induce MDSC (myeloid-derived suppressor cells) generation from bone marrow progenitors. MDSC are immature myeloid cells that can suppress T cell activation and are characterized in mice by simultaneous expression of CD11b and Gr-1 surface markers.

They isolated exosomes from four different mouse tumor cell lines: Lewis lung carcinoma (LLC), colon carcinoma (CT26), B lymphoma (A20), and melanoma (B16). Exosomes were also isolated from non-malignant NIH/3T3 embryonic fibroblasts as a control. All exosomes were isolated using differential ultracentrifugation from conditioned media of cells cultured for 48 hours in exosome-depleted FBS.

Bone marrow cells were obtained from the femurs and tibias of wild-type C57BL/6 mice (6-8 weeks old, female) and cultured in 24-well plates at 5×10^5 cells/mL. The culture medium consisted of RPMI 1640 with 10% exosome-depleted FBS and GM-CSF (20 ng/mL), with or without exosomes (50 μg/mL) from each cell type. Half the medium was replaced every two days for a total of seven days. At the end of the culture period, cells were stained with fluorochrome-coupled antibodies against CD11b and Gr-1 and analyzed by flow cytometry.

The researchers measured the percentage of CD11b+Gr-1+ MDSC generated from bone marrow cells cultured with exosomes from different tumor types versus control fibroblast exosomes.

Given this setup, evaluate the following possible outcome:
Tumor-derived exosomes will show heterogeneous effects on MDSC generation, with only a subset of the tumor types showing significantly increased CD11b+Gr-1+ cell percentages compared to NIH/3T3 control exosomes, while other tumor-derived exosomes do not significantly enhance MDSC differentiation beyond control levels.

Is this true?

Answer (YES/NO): YES